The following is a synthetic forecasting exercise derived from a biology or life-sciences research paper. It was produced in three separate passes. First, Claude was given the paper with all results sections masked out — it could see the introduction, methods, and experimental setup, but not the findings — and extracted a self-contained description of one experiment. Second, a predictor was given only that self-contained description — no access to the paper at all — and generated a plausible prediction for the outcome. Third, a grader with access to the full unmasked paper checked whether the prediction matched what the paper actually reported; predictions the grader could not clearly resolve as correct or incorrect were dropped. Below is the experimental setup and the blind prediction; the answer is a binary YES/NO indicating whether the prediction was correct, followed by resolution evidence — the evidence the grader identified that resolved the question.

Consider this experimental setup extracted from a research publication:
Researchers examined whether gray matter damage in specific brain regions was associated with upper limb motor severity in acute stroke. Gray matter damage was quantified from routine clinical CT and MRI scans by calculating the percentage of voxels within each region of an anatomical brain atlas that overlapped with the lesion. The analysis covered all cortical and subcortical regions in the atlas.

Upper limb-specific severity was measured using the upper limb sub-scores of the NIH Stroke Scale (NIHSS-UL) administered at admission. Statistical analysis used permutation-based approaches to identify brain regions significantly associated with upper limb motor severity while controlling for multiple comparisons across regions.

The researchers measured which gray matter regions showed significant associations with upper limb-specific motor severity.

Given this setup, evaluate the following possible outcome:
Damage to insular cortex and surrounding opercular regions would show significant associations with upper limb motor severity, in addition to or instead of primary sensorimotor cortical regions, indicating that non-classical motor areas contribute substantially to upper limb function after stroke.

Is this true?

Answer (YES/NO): NO